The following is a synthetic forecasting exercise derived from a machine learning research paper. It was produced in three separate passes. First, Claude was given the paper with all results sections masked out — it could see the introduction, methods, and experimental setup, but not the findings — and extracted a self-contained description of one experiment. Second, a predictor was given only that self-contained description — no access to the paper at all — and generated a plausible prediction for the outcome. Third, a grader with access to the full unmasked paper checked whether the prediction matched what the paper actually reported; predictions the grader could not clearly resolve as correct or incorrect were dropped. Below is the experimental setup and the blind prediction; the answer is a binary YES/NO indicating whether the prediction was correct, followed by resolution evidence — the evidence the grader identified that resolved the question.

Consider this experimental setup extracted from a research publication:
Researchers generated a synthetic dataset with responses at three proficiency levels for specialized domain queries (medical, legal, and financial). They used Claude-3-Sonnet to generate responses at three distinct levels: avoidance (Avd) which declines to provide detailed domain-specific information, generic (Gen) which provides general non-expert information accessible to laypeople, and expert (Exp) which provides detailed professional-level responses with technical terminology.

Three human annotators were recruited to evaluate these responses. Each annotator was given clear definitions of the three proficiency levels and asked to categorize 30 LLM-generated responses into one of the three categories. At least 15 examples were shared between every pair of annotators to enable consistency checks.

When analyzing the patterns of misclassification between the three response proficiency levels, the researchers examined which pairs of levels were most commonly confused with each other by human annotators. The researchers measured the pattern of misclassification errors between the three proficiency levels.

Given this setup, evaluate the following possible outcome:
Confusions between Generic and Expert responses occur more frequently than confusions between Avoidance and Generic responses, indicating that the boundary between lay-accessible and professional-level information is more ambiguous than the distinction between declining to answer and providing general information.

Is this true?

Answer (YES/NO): YES